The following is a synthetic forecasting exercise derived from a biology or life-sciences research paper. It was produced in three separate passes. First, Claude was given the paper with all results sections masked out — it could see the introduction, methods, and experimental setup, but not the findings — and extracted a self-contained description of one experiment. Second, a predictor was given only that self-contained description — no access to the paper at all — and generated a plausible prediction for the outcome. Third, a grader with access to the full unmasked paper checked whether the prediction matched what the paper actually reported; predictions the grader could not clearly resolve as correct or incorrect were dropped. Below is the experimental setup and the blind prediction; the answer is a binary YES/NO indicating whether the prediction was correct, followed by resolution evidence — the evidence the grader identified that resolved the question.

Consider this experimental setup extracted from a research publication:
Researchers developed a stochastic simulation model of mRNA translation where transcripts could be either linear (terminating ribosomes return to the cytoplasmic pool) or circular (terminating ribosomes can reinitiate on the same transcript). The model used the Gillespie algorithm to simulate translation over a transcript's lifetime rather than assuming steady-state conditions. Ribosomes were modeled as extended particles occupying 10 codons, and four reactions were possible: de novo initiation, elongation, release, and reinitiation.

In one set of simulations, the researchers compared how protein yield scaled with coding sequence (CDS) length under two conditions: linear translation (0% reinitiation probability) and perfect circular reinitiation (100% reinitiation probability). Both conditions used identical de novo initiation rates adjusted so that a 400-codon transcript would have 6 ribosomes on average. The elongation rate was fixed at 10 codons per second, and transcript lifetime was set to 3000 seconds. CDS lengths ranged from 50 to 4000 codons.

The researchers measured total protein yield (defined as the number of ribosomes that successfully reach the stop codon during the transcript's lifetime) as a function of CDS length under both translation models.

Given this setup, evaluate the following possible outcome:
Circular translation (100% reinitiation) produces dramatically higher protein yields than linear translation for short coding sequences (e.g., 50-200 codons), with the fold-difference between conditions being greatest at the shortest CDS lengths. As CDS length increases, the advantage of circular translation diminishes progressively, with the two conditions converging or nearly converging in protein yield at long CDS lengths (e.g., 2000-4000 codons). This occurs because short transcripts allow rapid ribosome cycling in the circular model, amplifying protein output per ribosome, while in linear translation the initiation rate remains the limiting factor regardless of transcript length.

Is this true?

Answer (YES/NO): NO